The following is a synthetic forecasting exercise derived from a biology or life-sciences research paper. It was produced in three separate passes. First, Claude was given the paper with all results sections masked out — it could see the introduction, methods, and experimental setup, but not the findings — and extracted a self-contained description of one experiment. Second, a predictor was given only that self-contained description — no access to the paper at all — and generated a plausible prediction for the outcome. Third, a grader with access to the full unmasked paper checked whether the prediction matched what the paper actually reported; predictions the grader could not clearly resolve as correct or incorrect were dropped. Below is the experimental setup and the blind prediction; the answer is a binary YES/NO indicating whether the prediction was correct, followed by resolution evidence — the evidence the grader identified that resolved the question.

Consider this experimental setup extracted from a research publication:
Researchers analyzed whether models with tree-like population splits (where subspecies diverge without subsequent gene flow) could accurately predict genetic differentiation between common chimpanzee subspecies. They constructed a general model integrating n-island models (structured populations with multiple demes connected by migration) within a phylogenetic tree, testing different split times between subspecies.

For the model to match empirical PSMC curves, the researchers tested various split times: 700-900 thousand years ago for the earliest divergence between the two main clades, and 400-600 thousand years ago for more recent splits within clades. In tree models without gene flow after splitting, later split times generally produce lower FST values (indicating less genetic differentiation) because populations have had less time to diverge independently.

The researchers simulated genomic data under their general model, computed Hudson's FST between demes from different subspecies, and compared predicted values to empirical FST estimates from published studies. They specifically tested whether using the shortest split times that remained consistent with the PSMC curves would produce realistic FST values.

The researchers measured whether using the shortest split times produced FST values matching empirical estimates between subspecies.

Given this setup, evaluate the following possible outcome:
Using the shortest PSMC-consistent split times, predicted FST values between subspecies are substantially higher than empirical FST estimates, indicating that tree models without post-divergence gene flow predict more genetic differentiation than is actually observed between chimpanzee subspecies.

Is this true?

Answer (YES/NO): YES